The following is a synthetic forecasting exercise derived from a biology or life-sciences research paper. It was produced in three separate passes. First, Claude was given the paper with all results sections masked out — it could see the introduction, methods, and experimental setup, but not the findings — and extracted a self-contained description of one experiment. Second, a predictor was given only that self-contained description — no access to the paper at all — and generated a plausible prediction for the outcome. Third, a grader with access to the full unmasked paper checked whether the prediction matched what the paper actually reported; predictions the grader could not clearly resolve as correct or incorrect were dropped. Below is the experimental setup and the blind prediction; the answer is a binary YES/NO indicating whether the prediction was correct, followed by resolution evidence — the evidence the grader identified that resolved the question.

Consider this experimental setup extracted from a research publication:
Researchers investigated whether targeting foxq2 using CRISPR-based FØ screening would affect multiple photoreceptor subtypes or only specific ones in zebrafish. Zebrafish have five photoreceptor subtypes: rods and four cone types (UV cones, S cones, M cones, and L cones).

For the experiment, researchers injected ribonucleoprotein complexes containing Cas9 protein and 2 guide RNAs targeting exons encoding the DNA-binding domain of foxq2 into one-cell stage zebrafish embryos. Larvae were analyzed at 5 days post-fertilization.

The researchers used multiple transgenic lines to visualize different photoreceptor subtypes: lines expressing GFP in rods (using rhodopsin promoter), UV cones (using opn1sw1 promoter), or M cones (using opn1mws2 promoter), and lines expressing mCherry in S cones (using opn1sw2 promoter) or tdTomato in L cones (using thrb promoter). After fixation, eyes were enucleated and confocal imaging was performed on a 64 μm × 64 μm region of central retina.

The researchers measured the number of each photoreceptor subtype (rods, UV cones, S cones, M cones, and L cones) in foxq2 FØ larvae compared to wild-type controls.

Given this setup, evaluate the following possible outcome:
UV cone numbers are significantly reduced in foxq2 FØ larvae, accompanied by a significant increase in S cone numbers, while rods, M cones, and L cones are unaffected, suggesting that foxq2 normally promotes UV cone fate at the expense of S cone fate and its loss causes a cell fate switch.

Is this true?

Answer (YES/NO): NO